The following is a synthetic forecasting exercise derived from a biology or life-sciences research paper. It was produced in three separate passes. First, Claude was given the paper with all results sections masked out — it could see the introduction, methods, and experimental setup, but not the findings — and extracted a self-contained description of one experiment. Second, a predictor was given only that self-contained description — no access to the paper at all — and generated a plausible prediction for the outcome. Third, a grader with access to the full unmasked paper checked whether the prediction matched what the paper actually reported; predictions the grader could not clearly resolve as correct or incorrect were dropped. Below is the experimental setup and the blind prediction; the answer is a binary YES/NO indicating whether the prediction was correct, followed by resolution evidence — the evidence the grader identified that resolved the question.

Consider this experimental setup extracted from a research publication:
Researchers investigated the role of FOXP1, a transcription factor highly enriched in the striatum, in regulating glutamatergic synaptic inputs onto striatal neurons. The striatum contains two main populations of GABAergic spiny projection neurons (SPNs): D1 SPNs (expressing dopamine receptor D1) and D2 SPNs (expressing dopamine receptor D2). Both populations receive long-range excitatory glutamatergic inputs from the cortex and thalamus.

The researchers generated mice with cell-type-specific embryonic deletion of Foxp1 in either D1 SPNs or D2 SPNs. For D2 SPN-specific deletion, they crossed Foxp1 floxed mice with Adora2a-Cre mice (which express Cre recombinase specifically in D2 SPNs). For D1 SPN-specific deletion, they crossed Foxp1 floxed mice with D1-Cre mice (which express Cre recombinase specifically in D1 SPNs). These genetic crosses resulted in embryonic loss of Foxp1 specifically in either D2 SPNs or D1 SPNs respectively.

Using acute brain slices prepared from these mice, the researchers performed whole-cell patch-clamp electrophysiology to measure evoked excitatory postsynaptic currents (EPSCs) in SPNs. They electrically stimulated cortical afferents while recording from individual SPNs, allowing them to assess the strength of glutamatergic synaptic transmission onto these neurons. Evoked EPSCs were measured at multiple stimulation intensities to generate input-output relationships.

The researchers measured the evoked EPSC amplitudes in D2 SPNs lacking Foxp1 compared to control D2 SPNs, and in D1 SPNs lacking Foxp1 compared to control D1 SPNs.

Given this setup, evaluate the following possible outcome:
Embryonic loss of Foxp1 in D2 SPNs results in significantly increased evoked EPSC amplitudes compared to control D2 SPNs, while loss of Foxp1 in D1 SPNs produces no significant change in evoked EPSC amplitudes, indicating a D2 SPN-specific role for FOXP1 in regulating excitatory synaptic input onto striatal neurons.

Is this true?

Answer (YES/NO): NO